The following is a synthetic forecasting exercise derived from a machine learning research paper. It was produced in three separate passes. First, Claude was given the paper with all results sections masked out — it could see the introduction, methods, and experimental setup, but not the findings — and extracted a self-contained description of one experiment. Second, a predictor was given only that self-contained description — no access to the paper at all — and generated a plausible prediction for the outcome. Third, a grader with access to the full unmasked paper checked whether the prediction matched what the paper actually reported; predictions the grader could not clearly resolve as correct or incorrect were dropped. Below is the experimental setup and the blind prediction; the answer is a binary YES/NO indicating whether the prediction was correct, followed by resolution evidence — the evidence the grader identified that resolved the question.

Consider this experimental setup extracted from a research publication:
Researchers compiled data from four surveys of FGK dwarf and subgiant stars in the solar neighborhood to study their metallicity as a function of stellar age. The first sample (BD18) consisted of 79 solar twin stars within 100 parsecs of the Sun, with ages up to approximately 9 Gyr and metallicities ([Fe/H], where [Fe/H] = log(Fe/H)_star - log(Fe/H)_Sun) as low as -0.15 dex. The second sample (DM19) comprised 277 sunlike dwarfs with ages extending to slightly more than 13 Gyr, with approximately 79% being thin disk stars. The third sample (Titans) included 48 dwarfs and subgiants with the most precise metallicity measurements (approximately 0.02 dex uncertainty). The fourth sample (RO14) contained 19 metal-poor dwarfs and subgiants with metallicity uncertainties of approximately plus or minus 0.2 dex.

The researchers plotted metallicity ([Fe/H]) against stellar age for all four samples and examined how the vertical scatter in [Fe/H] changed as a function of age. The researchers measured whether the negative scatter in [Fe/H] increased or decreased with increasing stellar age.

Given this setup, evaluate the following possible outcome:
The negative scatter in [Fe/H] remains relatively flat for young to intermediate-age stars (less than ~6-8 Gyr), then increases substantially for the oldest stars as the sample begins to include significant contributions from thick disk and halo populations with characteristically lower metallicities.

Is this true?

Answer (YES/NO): NO